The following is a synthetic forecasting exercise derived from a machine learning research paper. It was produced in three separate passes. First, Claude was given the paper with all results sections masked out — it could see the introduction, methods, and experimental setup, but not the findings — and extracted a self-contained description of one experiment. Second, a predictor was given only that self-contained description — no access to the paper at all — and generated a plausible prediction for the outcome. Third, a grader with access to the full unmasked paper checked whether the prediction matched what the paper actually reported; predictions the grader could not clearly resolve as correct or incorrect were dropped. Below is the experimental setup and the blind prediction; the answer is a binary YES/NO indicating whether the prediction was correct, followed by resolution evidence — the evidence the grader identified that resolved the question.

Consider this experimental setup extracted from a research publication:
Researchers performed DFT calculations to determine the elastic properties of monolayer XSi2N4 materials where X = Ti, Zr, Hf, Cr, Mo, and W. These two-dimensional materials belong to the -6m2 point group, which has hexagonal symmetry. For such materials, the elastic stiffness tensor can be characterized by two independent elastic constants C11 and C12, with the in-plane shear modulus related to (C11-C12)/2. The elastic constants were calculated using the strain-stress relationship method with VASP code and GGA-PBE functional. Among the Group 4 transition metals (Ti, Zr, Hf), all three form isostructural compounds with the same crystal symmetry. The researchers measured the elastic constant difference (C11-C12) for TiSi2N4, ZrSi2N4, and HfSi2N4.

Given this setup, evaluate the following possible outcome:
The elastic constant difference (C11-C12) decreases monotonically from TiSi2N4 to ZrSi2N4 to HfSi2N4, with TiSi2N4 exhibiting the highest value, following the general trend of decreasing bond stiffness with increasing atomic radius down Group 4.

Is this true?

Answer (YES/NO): NO